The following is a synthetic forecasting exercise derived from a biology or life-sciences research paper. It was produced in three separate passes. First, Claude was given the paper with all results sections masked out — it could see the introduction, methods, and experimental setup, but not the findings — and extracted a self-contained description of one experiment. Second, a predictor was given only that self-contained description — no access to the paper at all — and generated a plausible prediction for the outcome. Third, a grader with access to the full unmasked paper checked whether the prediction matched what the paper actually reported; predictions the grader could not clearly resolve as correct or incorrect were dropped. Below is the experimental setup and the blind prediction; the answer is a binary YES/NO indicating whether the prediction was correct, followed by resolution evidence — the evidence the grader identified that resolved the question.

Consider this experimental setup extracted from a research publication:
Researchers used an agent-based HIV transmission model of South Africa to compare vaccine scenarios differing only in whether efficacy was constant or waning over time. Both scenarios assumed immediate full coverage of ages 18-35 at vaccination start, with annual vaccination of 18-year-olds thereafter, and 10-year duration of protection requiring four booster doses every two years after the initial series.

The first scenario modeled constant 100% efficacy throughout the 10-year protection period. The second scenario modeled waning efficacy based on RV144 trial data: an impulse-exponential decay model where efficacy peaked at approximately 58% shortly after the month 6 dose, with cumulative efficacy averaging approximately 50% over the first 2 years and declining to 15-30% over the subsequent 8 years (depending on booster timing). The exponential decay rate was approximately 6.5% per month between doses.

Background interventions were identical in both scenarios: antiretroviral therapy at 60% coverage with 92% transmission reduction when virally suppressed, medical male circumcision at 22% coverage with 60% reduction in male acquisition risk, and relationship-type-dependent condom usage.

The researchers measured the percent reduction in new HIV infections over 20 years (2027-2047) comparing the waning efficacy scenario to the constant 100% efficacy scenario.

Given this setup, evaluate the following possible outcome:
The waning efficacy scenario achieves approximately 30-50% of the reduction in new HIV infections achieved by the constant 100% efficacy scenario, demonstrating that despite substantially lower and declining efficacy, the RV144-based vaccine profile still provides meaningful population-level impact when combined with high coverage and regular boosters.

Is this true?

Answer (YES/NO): YES